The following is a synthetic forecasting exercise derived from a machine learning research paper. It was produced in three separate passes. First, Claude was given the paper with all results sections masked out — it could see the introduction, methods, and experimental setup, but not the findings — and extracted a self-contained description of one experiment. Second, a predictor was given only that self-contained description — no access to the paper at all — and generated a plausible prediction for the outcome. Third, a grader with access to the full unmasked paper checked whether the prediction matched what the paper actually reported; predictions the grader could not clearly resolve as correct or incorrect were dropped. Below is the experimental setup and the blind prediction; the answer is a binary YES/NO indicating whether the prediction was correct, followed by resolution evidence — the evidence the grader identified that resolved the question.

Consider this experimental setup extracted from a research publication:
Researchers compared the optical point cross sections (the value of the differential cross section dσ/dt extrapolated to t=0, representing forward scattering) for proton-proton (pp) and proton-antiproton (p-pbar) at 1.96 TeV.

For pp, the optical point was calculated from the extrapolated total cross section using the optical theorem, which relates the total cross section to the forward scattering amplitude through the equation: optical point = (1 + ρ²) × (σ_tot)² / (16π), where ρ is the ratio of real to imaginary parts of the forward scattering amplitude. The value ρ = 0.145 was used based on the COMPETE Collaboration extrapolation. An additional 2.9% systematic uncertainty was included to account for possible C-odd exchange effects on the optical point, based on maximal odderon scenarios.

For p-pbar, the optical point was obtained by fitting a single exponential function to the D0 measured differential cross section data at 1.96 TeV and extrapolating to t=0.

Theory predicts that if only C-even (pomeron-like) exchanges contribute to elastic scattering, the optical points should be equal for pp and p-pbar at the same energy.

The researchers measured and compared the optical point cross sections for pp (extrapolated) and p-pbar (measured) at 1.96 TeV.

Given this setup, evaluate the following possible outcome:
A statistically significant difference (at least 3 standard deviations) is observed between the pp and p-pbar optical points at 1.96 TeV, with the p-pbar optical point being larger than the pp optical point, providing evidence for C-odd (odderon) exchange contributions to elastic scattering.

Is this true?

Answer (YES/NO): NO